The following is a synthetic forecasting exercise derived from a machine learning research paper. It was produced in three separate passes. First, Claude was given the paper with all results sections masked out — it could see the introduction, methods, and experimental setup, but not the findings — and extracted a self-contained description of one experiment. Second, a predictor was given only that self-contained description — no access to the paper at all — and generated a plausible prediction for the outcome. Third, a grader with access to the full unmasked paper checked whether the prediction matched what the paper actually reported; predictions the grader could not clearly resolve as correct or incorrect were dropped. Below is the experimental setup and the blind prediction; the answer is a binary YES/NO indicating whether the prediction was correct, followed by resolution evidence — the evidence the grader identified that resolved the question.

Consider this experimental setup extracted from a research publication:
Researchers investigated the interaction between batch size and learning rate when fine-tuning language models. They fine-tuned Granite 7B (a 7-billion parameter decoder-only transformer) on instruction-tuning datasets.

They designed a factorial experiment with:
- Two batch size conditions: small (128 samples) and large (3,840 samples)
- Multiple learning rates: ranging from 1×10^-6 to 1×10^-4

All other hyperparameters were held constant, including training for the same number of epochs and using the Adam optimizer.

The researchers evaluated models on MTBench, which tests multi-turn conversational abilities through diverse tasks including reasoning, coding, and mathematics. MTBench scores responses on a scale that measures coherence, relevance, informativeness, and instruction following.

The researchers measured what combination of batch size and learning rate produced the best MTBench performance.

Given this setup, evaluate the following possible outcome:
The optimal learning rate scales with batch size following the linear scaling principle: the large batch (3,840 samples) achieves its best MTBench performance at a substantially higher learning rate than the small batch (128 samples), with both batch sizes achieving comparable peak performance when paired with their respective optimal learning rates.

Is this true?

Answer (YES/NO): NO